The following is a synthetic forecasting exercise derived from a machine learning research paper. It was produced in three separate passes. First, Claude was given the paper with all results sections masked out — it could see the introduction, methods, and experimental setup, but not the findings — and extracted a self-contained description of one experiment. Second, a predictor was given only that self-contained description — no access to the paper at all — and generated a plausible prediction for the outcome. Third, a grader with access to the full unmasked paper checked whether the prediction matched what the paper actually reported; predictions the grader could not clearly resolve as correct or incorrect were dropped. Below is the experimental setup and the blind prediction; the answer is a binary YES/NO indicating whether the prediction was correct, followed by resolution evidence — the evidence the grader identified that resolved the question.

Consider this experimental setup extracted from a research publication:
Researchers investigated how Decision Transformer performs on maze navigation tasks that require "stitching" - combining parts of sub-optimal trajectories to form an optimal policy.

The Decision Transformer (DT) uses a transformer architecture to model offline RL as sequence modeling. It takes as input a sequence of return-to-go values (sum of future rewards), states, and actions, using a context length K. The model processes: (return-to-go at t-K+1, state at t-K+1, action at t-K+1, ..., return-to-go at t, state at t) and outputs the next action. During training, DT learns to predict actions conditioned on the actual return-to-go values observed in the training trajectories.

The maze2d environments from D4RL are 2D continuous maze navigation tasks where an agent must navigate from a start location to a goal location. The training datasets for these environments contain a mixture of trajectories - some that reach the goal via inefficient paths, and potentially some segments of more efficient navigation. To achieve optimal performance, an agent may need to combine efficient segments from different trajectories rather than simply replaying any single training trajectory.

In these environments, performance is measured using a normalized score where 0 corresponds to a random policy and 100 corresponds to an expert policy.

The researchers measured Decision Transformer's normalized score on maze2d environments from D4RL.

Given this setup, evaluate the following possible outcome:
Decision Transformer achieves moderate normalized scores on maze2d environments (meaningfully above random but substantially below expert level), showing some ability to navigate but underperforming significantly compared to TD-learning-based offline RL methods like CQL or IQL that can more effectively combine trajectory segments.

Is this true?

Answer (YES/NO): NO